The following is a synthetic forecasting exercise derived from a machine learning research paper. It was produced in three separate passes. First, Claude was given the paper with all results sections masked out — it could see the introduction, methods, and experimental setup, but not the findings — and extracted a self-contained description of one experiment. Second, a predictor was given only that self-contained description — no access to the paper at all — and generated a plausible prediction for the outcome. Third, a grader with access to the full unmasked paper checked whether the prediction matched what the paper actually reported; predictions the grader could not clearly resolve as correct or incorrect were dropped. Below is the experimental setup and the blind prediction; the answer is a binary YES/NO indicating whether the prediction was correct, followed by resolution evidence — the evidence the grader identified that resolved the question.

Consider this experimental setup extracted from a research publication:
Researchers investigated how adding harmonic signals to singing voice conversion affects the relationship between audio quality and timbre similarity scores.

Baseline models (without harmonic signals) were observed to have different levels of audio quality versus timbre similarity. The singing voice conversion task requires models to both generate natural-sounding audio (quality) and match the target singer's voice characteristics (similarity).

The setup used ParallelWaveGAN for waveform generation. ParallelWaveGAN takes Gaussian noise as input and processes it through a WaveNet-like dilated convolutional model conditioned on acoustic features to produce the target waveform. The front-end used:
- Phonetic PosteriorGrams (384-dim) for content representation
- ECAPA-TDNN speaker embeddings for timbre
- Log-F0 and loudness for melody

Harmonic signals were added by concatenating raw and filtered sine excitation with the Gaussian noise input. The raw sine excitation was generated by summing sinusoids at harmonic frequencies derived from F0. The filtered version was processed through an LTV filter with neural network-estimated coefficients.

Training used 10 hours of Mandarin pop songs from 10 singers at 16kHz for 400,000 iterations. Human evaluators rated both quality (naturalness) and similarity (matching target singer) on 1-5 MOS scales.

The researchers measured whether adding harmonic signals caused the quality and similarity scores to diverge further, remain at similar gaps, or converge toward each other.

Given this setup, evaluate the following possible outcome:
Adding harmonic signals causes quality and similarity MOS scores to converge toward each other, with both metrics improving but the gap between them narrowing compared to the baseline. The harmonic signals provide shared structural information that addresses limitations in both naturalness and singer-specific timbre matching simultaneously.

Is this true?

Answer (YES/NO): YES